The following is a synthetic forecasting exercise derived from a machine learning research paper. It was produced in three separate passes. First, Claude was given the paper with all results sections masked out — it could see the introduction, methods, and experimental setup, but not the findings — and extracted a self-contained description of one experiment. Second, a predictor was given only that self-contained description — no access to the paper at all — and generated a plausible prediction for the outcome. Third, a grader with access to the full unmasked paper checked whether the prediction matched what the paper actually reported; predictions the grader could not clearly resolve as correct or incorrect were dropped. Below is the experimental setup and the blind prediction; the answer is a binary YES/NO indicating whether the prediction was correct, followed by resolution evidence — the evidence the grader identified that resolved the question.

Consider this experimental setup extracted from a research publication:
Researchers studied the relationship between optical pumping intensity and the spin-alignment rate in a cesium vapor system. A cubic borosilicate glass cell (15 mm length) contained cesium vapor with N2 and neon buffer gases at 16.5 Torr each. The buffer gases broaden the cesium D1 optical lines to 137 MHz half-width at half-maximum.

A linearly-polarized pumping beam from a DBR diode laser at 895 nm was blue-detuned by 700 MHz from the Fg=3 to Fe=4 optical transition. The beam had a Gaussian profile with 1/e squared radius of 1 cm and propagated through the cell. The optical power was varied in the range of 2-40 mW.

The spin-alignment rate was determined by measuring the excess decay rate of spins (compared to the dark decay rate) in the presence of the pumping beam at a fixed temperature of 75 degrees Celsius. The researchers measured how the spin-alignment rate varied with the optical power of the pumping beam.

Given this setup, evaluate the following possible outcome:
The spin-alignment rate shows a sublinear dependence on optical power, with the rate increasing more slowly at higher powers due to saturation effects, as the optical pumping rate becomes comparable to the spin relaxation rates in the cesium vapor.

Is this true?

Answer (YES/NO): NO